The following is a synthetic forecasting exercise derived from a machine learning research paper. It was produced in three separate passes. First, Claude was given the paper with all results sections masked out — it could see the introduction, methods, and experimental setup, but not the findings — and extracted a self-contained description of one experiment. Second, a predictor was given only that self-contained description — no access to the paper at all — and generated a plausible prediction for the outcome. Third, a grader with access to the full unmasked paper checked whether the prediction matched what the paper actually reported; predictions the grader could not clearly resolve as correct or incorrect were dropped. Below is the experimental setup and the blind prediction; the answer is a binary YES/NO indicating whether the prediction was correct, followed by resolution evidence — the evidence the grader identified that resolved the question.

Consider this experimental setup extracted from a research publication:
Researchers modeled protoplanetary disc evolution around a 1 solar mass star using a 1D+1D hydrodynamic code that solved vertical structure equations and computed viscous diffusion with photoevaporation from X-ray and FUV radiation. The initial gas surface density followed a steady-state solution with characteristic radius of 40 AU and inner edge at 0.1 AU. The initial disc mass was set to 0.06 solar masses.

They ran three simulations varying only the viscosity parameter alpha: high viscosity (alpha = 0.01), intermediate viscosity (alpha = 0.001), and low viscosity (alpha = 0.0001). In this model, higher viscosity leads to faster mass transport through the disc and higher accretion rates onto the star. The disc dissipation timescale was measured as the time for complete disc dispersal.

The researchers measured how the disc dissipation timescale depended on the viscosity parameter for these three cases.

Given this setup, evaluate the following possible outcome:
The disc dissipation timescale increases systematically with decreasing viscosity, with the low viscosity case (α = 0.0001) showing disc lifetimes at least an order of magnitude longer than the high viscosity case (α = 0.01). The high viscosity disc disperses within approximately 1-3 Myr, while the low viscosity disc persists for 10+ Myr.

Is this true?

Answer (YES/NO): NO